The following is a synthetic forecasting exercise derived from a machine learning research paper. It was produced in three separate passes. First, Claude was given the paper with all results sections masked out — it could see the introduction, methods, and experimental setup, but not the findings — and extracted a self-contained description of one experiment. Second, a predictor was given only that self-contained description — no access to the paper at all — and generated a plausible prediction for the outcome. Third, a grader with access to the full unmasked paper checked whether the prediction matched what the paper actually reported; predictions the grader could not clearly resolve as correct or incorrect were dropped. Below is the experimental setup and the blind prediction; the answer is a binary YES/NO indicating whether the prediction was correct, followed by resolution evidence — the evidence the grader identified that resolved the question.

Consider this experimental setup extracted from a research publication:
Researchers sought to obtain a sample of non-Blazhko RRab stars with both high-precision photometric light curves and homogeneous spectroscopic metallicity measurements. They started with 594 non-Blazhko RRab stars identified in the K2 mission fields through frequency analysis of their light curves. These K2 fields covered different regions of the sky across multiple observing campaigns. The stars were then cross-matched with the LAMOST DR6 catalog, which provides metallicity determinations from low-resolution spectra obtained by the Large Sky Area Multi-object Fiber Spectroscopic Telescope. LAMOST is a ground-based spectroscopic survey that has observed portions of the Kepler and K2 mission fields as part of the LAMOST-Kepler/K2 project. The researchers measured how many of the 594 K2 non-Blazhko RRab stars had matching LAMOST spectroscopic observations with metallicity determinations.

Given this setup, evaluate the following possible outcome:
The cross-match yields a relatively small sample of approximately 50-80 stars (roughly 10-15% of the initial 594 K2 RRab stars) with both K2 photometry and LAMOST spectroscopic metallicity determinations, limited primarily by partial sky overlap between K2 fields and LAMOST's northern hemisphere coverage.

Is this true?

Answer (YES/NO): NO